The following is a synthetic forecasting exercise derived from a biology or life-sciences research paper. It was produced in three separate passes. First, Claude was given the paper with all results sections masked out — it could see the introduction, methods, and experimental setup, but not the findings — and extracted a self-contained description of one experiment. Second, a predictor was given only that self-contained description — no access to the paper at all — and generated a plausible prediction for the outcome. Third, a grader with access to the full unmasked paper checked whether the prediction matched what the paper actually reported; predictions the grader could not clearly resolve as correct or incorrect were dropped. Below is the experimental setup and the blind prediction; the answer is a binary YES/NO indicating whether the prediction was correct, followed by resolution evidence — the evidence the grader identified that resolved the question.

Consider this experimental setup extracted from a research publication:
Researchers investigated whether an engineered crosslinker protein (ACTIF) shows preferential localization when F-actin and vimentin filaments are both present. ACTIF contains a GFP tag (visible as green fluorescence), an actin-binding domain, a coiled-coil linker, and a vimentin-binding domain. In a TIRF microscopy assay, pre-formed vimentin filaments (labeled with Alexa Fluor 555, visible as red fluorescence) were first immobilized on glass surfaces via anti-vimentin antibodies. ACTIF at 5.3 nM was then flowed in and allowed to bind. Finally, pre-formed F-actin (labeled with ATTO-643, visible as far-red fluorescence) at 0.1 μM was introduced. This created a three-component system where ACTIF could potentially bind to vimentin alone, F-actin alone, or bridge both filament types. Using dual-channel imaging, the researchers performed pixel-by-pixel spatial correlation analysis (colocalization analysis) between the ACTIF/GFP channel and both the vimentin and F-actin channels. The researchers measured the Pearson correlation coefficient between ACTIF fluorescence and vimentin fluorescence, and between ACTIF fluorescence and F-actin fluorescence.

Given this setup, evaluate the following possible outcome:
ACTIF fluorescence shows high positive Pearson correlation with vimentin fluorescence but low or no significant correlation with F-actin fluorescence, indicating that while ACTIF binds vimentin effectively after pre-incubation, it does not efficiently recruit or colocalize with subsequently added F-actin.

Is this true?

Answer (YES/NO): NO